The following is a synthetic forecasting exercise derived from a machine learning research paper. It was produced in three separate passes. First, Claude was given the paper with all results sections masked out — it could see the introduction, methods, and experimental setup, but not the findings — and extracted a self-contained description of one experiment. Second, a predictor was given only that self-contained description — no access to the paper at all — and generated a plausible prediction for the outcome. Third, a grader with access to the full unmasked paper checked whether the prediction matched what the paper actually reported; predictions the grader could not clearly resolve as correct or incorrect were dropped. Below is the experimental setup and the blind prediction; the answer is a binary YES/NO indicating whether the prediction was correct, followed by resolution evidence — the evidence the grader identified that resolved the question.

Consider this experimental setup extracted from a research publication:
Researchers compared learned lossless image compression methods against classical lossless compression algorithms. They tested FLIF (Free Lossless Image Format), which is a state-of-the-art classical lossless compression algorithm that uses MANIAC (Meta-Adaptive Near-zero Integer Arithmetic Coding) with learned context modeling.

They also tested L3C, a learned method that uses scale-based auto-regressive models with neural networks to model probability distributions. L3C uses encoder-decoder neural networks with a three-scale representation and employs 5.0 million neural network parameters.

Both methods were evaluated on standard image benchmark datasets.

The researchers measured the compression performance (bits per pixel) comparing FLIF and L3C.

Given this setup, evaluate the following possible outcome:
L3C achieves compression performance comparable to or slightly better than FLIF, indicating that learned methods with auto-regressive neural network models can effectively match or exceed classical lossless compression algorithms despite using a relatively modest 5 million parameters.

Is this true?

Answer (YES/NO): NO